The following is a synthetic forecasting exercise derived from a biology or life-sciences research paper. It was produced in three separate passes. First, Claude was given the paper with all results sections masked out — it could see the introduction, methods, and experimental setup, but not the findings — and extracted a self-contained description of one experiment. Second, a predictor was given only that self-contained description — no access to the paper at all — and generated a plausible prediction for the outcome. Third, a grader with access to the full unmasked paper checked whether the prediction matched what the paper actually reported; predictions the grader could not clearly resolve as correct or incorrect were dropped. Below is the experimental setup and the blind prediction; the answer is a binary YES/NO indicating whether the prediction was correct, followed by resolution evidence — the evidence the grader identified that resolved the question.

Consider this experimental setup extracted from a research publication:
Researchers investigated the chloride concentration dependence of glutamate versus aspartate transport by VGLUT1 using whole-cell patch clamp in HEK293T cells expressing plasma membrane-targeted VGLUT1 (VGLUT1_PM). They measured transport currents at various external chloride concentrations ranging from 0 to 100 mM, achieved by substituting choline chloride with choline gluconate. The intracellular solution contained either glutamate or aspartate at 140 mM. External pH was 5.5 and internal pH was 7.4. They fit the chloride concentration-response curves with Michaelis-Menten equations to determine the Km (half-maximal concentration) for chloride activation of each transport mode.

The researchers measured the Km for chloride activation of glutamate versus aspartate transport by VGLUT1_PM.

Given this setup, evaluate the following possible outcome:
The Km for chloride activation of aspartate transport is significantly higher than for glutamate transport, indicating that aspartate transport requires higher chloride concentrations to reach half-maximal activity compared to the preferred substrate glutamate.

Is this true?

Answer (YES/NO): NO